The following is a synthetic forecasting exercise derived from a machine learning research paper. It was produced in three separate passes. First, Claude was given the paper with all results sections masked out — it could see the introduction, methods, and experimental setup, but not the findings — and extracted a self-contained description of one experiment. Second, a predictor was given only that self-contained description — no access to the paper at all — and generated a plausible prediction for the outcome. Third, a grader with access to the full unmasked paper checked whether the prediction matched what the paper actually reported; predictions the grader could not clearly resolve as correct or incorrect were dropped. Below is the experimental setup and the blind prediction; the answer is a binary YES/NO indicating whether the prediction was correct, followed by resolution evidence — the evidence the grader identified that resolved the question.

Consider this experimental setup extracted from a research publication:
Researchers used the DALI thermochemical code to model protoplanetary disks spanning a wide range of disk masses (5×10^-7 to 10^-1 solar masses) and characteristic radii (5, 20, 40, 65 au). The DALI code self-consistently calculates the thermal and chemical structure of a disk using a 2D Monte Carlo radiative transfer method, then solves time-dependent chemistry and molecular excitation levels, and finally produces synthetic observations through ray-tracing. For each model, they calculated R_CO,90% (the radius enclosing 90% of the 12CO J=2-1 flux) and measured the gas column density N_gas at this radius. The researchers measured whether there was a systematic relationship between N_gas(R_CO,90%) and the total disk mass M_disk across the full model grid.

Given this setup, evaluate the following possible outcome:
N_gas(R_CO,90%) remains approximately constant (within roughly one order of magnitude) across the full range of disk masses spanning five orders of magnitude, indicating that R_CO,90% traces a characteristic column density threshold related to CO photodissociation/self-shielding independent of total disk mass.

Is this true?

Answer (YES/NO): NO